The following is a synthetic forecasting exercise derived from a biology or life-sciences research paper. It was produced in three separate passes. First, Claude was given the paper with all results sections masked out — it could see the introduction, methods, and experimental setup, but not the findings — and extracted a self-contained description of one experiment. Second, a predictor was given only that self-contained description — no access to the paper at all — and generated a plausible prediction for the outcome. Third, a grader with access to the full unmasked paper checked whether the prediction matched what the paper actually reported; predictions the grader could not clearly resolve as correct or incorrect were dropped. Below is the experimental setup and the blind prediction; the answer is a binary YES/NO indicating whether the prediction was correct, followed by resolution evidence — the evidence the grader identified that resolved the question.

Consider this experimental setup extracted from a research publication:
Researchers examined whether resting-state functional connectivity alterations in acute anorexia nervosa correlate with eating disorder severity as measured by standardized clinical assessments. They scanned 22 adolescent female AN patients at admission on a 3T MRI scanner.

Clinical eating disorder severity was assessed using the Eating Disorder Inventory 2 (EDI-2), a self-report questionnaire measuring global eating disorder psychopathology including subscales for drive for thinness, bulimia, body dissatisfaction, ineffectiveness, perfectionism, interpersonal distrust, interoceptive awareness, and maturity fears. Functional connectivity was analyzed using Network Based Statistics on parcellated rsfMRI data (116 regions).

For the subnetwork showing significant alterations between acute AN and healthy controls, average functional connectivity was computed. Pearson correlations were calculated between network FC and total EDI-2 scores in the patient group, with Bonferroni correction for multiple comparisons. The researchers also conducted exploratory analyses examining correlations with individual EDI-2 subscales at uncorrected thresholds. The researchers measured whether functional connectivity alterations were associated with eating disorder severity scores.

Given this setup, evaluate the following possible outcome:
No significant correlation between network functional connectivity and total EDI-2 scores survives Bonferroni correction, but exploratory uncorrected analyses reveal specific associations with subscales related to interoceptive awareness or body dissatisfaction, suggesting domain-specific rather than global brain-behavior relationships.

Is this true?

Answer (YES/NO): NO